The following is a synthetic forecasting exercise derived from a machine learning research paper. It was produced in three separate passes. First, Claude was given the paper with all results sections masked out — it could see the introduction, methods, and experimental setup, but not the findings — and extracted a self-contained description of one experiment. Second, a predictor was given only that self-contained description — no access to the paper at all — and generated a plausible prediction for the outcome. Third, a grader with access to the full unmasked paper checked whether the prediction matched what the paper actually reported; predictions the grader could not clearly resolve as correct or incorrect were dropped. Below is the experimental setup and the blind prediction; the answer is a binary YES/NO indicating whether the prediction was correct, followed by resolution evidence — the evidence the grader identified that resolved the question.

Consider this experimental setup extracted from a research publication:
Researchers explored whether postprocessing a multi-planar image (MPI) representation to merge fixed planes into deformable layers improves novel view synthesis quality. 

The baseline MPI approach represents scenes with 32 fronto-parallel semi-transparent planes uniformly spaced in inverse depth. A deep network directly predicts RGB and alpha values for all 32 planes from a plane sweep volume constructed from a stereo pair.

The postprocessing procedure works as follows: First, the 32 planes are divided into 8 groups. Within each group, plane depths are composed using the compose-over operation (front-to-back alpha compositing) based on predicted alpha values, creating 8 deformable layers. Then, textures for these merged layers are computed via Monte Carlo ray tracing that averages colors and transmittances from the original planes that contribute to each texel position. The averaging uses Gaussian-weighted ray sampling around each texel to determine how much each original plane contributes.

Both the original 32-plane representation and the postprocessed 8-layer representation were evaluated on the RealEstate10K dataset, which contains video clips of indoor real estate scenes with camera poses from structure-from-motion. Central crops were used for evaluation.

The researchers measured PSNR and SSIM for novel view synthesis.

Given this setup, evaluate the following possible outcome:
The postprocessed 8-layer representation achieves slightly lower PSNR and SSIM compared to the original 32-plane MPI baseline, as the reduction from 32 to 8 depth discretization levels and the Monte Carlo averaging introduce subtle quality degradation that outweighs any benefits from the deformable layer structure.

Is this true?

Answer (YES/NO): NO